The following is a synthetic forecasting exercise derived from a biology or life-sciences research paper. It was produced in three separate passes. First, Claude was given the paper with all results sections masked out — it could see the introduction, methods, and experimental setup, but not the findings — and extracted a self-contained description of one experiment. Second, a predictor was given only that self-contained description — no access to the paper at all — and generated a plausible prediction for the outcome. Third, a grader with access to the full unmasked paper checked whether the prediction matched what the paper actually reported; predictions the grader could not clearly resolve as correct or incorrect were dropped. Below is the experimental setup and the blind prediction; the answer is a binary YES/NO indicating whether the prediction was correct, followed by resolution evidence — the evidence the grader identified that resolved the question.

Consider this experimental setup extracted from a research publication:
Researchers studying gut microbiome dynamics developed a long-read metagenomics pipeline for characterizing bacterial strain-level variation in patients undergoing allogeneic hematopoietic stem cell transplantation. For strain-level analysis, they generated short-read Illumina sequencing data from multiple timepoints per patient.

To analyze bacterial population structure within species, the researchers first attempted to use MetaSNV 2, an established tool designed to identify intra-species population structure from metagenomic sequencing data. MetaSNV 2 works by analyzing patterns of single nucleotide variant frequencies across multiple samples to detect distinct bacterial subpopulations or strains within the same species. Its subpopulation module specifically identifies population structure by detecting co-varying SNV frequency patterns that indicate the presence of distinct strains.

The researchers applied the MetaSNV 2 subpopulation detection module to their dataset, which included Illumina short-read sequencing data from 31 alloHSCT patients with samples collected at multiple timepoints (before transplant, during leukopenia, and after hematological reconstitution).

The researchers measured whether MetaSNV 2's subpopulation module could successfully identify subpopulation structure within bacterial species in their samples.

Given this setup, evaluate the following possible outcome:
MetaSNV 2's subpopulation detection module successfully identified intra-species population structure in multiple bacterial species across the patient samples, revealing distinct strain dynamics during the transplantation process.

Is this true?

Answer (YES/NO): NO